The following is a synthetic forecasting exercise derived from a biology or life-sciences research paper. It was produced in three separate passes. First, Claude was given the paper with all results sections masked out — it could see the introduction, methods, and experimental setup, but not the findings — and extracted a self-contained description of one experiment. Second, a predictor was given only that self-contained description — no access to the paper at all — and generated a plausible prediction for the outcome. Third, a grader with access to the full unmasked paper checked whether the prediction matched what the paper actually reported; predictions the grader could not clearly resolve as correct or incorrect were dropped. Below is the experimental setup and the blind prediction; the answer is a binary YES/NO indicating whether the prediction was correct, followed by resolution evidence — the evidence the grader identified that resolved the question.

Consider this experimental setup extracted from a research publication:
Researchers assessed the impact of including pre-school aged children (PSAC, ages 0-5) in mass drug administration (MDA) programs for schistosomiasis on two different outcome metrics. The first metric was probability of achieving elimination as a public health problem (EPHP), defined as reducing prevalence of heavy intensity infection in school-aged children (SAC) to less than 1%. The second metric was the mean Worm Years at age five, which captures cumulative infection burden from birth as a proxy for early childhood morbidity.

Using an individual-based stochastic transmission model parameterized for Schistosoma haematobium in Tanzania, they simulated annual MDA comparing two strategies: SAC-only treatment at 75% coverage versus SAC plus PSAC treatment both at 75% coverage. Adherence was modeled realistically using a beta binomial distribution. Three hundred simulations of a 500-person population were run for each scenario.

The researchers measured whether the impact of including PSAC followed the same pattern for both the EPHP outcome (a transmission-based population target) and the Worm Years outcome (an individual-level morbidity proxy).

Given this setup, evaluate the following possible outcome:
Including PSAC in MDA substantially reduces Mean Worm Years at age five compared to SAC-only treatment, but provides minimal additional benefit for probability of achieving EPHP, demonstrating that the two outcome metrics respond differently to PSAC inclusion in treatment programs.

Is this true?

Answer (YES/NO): NO